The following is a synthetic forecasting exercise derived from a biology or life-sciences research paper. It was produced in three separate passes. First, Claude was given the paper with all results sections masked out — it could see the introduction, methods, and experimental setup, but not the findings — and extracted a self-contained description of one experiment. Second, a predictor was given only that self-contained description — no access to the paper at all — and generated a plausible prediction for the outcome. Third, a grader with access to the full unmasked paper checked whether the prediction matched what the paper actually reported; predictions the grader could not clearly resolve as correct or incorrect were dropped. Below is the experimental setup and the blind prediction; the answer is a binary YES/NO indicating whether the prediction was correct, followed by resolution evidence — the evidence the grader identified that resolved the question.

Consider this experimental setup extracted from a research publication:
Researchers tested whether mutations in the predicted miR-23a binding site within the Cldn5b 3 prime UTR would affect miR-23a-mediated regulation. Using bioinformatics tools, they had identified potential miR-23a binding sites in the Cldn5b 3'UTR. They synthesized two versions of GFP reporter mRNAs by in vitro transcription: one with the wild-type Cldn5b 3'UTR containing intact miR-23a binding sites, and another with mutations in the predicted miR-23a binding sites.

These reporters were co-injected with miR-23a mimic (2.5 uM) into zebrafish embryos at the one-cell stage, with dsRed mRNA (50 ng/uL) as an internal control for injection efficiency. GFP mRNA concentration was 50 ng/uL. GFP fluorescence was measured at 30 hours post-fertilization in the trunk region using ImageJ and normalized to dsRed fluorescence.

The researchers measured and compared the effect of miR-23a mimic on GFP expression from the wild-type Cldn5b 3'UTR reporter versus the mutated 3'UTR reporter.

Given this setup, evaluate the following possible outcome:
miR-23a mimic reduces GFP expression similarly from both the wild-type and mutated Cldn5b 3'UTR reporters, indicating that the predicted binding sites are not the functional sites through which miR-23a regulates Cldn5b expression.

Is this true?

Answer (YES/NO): NO